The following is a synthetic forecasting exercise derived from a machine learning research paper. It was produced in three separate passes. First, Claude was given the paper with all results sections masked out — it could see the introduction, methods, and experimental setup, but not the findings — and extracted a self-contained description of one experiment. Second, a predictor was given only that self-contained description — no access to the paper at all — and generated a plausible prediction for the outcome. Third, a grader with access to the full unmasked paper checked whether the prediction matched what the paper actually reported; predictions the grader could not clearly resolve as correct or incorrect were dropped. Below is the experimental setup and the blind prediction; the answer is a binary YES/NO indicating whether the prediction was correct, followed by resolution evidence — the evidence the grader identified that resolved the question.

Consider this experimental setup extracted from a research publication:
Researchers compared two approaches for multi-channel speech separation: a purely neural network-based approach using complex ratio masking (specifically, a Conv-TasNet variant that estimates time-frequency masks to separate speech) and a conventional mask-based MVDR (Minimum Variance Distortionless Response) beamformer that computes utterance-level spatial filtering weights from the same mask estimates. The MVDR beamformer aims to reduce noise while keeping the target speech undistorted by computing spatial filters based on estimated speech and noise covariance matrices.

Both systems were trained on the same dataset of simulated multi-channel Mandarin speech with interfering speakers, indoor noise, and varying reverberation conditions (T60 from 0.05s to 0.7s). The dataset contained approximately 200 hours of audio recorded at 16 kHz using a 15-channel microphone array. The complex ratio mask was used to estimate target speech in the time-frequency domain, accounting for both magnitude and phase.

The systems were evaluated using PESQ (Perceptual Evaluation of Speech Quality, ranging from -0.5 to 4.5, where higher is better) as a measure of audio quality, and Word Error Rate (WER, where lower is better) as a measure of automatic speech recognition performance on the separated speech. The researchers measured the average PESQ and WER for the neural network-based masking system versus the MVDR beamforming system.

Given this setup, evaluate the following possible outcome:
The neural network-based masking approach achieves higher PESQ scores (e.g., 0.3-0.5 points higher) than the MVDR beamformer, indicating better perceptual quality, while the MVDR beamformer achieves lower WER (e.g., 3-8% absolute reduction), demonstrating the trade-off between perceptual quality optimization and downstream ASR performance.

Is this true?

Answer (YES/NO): NO